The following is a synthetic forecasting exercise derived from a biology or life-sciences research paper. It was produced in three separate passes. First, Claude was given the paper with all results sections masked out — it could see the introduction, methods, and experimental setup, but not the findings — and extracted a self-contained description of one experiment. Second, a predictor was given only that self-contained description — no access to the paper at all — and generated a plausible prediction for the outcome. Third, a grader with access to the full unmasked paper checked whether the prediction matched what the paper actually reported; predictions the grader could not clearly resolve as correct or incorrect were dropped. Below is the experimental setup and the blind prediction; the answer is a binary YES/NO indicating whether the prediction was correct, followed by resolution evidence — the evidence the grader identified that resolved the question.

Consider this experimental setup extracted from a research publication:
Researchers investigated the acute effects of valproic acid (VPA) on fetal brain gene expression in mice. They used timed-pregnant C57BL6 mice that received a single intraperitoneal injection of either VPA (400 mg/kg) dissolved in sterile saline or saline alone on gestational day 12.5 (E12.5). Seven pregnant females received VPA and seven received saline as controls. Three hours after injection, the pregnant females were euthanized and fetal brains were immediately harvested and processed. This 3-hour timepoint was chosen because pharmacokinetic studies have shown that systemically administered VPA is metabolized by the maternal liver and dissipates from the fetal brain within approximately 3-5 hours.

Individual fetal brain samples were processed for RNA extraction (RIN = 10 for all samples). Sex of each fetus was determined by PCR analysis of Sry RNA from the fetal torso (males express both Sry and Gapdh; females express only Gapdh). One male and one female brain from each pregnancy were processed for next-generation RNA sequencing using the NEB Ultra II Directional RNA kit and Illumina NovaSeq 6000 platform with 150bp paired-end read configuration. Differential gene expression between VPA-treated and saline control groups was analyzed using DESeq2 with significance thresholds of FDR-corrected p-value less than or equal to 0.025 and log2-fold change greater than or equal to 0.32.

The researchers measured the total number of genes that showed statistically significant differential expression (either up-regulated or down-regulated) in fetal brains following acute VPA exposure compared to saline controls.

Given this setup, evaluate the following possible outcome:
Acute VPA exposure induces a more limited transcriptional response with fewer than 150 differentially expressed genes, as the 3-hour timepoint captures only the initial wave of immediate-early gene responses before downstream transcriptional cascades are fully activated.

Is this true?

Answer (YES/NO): NO